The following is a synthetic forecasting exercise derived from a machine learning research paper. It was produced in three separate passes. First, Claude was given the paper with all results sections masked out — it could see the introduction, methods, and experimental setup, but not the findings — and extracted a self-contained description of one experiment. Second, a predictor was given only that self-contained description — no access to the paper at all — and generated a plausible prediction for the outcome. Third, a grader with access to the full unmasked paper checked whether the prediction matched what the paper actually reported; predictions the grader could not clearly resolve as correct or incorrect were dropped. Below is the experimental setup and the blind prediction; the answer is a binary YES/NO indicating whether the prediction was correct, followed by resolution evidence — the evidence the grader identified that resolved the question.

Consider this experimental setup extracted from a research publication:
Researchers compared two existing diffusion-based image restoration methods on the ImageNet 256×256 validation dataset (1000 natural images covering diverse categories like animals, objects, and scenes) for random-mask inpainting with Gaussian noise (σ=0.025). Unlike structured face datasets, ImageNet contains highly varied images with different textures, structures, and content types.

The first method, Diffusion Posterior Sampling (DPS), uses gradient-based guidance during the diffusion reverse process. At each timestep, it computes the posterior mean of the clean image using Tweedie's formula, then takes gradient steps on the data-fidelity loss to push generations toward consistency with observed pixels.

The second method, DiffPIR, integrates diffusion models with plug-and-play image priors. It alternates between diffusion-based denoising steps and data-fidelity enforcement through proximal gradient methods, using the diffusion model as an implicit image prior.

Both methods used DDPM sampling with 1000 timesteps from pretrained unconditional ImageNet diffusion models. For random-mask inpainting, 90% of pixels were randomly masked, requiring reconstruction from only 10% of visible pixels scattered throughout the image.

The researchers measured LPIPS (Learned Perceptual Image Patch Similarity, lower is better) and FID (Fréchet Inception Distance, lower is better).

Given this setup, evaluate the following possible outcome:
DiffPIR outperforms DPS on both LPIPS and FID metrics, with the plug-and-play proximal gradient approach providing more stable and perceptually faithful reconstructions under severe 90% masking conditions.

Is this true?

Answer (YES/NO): YES